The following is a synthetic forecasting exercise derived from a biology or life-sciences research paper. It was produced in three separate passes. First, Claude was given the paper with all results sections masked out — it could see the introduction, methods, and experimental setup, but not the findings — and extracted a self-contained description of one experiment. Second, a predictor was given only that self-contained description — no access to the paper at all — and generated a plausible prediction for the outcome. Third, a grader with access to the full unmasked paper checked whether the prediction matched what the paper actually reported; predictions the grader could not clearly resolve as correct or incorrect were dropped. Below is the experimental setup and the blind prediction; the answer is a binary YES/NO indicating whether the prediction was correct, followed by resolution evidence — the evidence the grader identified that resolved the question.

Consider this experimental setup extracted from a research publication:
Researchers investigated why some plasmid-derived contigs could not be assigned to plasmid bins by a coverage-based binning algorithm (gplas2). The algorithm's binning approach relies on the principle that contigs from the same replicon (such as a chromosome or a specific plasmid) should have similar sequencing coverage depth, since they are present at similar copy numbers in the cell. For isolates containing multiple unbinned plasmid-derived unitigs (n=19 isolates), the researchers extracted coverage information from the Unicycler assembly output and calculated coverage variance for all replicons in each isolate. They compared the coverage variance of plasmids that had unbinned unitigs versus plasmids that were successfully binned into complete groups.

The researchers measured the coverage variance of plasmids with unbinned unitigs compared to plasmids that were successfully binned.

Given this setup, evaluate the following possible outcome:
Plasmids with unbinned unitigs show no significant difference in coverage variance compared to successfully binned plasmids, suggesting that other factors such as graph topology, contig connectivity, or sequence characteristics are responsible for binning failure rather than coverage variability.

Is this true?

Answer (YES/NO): NO